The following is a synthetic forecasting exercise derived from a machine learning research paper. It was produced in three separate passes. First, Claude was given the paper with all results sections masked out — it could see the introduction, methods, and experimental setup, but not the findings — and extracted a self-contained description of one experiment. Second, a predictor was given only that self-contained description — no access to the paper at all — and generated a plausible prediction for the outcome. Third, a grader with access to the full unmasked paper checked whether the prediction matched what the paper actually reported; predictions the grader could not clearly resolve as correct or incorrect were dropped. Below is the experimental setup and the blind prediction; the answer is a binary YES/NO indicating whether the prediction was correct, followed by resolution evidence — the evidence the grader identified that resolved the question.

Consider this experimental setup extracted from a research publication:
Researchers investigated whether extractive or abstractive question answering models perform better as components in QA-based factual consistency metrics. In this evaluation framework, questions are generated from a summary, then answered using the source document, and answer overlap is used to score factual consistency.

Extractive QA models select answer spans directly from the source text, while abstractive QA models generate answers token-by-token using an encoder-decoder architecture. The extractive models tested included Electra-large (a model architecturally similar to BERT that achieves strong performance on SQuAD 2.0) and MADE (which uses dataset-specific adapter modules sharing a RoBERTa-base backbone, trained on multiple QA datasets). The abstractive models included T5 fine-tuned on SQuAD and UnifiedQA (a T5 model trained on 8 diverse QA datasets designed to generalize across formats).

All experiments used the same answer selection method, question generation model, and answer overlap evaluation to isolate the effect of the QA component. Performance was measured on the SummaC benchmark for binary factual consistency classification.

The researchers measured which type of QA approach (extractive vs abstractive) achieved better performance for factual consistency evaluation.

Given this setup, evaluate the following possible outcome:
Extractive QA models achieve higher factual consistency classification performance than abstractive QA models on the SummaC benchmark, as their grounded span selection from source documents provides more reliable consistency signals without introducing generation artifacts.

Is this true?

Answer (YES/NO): NO